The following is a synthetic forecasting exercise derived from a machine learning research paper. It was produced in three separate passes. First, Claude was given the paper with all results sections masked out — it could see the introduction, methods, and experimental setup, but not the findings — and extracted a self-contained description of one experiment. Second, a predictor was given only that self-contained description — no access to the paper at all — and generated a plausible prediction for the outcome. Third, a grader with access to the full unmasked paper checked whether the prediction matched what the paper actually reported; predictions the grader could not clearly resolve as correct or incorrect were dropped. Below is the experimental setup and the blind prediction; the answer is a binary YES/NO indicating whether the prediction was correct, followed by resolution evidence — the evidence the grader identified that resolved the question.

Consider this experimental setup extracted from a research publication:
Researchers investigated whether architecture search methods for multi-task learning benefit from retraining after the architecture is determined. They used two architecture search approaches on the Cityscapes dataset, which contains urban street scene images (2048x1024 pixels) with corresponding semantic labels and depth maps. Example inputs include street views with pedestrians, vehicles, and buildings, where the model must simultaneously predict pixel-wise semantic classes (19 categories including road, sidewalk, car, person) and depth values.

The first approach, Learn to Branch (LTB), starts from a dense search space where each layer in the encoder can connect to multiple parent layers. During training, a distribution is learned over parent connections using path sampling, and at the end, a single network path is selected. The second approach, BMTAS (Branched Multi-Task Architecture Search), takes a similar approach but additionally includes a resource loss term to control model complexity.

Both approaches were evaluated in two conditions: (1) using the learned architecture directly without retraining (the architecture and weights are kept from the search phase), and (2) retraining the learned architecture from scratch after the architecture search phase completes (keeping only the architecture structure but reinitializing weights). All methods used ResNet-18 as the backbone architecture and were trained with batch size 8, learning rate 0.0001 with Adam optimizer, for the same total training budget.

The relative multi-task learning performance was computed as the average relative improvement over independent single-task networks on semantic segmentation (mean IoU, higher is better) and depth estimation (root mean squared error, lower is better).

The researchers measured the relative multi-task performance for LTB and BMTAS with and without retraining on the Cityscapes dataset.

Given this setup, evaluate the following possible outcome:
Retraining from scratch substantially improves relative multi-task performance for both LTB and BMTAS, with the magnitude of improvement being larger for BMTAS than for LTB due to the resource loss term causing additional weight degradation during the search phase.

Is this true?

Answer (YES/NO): YES